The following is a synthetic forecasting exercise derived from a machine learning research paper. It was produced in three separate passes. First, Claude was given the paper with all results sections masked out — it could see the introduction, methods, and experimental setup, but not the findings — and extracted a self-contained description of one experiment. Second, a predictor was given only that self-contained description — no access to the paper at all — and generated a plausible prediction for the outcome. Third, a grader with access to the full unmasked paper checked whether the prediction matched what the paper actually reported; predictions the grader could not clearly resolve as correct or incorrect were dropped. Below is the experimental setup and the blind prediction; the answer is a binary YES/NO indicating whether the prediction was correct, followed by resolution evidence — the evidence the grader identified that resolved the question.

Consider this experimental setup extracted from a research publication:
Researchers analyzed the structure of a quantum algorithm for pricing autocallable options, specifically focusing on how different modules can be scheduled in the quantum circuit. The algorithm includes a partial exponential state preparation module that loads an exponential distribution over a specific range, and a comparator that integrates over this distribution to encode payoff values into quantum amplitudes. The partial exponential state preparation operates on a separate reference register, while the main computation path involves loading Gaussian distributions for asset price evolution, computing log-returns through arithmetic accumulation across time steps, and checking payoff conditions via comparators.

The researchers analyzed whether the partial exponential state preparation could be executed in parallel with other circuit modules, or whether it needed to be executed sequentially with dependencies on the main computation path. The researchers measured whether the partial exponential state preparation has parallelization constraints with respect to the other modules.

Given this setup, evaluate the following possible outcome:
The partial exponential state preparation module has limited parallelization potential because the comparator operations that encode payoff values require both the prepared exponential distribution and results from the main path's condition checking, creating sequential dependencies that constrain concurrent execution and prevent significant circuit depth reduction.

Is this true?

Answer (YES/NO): NO